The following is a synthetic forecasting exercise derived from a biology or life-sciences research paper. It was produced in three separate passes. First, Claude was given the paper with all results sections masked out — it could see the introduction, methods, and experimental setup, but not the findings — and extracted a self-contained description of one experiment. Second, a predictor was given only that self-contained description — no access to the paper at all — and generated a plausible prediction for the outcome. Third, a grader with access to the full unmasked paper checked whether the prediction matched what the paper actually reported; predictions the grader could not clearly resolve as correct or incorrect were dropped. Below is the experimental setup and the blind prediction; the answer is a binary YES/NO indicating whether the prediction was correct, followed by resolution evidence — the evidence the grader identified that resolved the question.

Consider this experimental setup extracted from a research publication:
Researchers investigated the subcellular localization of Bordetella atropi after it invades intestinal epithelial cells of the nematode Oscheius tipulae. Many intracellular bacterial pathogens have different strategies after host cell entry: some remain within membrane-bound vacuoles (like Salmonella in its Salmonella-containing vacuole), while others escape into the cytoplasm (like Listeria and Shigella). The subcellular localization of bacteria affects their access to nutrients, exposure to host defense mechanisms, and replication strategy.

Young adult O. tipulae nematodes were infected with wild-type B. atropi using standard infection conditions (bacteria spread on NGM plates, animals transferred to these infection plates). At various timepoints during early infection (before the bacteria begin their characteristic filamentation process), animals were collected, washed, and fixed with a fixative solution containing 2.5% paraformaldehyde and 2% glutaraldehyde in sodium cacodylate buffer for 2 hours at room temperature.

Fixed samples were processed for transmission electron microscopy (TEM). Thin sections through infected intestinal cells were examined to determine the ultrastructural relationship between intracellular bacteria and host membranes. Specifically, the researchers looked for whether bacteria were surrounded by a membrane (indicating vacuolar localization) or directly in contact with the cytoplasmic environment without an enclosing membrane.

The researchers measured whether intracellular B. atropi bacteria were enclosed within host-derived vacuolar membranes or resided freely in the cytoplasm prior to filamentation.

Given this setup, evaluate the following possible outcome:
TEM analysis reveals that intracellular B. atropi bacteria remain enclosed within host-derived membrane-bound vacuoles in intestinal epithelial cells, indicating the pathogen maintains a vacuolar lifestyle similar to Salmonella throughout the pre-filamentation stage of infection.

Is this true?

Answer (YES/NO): NO